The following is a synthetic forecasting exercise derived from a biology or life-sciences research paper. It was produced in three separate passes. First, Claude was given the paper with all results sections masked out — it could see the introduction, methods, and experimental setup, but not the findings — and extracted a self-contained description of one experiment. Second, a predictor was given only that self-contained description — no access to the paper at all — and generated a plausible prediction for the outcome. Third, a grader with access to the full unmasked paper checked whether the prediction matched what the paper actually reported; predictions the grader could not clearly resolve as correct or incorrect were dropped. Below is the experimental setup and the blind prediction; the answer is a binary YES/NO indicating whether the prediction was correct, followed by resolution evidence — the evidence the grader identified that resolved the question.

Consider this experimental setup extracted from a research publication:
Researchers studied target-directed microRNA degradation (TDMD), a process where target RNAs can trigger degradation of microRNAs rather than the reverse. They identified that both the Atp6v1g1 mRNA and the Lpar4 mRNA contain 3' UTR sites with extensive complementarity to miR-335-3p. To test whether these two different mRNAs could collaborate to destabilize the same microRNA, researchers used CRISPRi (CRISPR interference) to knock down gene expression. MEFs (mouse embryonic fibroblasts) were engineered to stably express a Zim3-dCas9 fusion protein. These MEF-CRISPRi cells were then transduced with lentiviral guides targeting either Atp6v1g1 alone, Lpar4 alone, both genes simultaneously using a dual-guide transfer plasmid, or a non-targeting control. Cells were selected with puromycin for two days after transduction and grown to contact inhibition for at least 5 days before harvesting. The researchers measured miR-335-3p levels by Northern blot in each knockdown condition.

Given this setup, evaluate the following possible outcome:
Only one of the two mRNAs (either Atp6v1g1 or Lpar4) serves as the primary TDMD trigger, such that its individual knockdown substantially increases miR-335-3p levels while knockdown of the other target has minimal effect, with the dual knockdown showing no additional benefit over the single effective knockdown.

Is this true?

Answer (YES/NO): NO